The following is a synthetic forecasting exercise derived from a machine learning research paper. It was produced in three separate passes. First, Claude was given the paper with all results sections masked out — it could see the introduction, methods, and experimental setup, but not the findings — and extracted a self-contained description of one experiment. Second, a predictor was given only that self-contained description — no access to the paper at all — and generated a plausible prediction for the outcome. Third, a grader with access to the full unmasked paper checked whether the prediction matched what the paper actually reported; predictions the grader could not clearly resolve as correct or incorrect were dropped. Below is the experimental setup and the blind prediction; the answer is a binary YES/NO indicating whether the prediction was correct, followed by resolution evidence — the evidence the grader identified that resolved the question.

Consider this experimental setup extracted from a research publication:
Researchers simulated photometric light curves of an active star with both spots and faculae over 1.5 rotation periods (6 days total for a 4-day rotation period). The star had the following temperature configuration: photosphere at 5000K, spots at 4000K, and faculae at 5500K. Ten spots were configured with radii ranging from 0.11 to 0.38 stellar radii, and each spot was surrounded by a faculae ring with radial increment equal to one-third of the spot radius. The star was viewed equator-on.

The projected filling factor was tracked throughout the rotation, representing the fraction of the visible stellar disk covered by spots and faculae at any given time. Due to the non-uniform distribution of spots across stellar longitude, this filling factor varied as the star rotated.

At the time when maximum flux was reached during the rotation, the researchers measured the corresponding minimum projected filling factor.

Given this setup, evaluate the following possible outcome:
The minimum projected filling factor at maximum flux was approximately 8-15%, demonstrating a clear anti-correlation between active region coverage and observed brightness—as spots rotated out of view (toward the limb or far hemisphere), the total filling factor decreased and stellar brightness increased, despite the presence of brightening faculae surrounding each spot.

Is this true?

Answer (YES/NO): YES